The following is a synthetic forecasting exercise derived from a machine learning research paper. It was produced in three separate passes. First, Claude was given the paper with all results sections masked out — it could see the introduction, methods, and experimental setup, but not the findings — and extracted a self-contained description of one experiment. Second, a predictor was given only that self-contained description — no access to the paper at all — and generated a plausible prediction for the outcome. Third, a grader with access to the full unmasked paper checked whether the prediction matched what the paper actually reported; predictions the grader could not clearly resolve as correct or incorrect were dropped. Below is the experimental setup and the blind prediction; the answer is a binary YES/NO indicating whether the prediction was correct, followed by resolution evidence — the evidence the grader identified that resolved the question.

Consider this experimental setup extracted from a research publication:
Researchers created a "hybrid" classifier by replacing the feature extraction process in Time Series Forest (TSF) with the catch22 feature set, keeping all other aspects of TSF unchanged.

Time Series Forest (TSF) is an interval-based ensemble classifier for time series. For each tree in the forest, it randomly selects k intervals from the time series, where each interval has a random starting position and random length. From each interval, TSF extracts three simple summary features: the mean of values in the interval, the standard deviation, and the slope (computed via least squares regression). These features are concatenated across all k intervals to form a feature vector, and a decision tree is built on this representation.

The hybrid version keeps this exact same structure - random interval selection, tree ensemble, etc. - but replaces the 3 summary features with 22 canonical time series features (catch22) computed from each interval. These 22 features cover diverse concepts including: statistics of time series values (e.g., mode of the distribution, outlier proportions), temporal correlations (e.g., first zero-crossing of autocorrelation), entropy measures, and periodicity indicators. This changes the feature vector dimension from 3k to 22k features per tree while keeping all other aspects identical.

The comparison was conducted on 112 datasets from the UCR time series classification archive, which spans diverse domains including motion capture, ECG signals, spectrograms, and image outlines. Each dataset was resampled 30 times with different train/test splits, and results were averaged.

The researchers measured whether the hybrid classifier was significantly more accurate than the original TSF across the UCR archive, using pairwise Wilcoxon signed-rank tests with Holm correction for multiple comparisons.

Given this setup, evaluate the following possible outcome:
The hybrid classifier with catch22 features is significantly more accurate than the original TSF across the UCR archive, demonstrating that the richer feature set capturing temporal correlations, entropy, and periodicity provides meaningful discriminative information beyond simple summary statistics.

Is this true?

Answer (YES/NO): YES